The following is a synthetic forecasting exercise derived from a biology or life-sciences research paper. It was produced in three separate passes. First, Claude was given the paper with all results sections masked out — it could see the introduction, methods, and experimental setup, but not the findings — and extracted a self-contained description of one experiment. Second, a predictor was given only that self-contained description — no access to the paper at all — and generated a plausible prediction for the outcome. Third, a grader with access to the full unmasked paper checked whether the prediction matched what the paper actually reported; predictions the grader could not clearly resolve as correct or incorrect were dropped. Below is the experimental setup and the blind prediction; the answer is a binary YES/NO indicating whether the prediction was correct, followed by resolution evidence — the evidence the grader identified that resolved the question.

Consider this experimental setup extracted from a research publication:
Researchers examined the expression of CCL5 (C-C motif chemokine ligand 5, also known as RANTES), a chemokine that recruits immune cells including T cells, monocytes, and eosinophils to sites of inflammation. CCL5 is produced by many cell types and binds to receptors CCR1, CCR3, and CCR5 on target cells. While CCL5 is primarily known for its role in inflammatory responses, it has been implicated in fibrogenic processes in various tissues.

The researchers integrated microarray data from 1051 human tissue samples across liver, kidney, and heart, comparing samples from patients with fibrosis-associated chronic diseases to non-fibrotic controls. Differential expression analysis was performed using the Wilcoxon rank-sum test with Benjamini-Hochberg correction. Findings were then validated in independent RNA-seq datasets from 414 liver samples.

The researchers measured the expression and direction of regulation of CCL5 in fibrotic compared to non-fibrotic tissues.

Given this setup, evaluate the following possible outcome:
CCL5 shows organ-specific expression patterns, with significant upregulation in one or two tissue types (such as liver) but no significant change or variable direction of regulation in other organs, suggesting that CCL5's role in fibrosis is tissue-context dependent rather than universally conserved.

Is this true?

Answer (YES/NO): NO